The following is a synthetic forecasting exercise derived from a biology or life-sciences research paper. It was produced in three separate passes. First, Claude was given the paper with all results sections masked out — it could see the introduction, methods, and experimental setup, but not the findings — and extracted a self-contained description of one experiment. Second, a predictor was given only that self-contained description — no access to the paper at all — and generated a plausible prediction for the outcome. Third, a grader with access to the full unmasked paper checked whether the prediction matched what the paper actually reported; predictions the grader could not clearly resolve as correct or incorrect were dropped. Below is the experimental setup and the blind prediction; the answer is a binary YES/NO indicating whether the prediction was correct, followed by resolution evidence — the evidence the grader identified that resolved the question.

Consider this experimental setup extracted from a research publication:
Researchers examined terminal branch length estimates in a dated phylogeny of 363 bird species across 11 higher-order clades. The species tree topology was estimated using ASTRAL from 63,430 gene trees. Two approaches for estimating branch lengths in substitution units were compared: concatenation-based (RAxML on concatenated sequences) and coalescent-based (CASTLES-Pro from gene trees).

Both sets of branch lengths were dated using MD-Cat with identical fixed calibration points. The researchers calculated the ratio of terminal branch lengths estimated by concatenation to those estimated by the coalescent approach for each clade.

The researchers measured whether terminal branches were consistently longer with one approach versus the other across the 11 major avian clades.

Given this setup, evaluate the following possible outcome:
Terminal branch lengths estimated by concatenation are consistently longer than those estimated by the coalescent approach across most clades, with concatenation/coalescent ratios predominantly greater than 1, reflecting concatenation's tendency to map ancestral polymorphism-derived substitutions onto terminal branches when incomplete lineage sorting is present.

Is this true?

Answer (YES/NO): YES